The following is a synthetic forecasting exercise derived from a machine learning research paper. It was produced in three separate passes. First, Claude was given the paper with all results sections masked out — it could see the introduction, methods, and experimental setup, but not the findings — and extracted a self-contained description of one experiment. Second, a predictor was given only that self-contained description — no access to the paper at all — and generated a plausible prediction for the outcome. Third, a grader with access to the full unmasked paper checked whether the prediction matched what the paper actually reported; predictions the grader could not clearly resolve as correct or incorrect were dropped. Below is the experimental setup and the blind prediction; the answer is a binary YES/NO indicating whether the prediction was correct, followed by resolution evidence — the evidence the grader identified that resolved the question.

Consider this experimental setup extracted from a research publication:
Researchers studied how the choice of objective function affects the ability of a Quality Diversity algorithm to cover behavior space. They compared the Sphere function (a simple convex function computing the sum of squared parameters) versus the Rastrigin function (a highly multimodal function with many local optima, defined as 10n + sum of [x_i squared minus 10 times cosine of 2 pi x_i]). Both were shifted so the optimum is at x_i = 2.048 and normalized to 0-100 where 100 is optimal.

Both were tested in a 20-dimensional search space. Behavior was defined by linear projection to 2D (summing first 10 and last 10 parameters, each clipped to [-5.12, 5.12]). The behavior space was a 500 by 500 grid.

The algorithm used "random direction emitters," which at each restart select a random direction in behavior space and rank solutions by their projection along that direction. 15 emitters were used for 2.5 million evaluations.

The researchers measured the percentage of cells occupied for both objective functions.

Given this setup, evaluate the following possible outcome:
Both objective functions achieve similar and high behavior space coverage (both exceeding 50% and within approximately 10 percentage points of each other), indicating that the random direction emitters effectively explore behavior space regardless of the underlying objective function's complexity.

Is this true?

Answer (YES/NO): YES